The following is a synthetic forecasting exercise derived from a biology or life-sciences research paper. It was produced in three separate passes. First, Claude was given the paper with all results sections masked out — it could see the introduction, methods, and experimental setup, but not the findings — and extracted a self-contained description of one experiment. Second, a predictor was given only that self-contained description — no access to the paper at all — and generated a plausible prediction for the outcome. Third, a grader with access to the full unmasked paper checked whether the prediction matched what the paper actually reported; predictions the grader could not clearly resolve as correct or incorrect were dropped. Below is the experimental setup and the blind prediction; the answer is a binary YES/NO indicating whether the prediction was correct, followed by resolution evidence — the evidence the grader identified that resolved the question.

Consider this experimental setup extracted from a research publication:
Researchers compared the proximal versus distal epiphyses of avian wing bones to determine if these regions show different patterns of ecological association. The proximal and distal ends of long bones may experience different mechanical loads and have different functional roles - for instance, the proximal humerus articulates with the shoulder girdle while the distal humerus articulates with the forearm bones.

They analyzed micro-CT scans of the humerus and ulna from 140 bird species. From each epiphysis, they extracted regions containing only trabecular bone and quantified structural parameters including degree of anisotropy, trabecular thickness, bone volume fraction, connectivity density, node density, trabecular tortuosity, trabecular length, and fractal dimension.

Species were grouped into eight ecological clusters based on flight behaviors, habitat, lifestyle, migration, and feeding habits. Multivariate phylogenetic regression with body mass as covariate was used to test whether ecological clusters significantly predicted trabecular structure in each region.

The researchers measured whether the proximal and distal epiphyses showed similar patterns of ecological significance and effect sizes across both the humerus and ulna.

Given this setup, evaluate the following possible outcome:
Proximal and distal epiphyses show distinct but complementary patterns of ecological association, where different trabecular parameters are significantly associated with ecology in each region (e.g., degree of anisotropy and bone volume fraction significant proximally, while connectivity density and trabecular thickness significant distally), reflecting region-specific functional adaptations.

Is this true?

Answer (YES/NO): NO